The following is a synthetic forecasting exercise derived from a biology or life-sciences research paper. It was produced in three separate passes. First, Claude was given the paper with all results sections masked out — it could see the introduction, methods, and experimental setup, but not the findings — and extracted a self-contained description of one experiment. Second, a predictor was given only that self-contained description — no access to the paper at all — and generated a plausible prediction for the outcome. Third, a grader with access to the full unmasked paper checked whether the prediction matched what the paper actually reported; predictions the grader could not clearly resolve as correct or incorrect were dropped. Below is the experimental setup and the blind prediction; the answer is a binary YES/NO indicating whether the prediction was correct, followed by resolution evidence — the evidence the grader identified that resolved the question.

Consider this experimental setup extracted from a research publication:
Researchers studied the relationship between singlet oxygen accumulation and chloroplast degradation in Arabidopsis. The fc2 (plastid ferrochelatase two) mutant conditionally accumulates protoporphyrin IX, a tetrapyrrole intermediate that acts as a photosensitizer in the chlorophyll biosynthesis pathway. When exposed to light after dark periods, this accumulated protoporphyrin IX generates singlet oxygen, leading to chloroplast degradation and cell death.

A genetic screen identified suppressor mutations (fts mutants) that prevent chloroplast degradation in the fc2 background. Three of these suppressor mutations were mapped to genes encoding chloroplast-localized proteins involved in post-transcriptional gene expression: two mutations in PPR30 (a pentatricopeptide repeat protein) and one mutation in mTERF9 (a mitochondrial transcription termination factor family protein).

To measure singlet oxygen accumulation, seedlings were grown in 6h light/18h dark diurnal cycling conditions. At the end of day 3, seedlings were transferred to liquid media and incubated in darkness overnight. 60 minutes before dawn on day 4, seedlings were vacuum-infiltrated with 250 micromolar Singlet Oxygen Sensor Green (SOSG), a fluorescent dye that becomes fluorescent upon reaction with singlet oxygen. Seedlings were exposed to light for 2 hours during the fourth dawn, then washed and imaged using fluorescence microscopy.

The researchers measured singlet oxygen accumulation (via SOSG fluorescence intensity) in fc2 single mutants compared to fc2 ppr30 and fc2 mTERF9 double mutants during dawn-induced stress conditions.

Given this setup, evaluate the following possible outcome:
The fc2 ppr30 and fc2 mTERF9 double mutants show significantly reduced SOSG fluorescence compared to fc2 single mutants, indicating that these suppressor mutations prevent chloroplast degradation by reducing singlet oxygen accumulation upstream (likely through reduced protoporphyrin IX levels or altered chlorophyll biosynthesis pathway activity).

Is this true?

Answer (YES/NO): NO